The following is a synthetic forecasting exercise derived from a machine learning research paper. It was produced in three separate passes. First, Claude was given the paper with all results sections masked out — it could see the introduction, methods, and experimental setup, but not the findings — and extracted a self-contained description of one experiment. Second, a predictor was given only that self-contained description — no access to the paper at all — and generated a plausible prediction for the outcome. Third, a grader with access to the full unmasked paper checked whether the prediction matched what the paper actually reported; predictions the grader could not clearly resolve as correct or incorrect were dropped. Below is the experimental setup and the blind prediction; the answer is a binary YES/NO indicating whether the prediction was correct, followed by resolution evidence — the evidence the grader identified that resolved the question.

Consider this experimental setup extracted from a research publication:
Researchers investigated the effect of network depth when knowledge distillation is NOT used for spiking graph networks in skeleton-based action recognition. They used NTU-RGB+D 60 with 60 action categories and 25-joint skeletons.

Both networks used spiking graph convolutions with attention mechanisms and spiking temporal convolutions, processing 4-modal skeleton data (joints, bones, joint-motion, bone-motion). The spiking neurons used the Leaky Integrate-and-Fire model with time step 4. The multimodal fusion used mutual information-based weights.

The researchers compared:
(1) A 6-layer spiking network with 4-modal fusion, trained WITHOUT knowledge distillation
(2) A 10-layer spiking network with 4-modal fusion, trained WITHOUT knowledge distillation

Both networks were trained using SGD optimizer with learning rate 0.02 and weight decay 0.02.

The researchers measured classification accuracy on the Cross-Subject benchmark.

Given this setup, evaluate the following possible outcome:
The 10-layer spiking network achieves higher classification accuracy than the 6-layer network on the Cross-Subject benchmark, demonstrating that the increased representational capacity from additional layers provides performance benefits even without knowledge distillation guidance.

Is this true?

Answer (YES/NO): YES